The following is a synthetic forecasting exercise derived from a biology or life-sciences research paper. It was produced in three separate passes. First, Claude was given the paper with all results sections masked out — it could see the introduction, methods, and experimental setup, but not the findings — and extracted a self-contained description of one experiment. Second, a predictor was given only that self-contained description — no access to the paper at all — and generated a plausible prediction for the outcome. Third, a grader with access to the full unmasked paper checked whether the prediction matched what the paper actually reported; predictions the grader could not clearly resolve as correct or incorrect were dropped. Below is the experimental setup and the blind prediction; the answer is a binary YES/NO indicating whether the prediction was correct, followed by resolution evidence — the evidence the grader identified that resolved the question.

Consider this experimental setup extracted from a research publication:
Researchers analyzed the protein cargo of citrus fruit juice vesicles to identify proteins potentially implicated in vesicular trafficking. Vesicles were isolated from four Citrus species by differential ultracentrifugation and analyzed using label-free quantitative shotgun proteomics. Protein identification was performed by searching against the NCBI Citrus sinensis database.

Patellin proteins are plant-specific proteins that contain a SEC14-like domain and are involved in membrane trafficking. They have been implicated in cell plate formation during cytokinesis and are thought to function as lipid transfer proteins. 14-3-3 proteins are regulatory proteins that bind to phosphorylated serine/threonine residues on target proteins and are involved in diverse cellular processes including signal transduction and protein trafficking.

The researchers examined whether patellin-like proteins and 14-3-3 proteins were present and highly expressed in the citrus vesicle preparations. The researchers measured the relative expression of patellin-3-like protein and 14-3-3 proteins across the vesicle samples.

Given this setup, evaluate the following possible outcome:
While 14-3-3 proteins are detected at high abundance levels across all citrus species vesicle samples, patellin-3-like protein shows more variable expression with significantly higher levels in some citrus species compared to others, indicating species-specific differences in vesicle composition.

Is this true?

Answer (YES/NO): NO